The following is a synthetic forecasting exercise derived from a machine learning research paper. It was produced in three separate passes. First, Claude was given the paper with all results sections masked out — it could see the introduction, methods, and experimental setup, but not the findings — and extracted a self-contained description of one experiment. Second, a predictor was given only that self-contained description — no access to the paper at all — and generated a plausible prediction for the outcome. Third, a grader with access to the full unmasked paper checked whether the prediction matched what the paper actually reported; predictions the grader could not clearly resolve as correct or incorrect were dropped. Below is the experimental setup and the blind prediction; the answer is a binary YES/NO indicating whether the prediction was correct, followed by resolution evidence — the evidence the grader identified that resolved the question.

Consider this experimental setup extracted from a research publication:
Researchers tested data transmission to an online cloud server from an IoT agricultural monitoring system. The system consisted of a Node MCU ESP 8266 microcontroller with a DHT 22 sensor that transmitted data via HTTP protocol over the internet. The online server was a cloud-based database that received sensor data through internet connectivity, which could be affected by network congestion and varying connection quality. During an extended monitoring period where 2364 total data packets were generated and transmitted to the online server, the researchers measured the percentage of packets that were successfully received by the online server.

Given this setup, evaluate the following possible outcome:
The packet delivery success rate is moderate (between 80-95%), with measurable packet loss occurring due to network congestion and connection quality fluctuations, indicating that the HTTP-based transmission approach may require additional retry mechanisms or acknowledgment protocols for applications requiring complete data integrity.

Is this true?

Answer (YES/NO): YES